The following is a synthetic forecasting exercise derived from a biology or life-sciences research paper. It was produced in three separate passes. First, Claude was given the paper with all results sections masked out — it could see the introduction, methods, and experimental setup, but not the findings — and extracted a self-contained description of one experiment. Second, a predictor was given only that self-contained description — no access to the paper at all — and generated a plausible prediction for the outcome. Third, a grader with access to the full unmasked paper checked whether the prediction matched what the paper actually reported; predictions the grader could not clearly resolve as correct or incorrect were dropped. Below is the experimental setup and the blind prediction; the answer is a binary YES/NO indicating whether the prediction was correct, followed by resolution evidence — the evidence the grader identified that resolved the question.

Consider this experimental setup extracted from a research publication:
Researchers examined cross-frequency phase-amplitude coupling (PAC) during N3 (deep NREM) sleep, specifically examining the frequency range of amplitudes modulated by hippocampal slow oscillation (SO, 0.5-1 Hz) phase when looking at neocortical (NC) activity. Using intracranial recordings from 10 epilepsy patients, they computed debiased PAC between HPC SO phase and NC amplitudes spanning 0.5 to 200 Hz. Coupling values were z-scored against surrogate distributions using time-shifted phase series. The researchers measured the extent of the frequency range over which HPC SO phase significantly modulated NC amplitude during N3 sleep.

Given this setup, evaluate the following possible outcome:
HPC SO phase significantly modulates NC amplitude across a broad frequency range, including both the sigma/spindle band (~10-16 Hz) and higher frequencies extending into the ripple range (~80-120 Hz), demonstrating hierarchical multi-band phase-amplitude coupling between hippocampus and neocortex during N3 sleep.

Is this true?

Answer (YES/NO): YES